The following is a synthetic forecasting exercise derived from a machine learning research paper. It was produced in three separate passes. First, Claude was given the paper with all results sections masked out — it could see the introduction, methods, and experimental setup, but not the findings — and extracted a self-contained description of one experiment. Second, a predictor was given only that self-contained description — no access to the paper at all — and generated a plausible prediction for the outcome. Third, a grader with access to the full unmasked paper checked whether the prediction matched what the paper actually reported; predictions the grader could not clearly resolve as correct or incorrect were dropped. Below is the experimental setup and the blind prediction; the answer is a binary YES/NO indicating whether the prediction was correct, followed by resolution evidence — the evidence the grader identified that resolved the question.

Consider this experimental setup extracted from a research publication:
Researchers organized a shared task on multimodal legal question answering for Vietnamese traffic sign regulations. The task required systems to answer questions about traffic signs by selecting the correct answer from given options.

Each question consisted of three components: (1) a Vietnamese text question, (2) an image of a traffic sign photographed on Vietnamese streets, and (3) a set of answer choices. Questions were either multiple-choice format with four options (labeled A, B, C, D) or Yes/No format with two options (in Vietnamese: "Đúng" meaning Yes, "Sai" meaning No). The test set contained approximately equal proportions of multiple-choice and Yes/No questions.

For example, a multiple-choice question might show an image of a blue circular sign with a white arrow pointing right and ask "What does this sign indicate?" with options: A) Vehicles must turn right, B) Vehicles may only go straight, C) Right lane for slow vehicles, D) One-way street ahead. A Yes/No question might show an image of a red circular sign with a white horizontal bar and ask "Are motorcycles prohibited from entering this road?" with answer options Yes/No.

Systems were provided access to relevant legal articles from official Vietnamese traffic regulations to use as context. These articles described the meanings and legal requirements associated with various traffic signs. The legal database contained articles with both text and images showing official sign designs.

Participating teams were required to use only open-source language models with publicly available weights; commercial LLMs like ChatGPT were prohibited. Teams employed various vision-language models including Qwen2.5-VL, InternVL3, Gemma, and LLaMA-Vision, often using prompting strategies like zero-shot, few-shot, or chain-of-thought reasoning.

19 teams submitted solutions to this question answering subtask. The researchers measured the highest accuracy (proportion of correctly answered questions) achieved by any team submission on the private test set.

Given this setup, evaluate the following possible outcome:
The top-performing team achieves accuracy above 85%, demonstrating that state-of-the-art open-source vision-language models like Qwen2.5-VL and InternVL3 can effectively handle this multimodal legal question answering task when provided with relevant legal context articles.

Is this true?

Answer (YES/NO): YES